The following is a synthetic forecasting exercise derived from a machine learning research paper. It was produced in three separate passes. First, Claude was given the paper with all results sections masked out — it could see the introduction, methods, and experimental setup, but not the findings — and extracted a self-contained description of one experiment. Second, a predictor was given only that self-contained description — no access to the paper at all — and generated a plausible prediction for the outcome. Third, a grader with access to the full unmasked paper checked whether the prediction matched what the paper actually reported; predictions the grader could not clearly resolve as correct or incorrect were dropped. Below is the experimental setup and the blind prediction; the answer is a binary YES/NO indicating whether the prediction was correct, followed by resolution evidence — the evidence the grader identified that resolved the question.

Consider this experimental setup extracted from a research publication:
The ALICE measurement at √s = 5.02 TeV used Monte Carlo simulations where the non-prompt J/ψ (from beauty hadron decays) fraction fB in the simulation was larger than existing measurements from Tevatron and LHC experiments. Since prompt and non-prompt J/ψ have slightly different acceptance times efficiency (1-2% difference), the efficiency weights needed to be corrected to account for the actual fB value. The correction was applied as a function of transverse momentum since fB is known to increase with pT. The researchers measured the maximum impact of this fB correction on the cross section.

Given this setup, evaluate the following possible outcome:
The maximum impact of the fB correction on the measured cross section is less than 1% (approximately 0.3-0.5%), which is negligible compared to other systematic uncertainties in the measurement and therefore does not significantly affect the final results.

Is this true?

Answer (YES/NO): YES